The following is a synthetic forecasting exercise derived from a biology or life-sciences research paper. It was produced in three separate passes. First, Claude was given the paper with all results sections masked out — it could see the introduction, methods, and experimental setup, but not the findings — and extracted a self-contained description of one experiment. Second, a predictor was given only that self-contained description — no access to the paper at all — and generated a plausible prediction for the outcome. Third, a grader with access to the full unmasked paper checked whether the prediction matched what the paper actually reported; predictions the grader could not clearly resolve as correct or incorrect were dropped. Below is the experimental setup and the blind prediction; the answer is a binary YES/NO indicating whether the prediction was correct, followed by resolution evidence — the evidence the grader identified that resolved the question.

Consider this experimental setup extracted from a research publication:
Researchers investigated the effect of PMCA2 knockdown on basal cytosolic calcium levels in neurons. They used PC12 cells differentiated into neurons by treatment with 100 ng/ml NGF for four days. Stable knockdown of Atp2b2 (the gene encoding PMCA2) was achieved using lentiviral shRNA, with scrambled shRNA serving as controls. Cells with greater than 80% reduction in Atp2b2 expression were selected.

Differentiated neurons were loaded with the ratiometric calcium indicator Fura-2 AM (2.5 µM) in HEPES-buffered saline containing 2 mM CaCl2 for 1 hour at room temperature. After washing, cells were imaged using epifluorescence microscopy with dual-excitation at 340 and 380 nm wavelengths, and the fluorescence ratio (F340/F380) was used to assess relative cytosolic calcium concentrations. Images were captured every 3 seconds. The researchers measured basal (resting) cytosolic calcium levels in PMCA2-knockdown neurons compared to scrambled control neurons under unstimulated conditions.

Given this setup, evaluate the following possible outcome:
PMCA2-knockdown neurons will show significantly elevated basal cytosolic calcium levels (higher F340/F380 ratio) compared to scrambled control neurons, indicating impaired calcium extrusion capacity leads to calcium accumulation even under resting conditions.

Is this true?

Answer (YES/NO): NO